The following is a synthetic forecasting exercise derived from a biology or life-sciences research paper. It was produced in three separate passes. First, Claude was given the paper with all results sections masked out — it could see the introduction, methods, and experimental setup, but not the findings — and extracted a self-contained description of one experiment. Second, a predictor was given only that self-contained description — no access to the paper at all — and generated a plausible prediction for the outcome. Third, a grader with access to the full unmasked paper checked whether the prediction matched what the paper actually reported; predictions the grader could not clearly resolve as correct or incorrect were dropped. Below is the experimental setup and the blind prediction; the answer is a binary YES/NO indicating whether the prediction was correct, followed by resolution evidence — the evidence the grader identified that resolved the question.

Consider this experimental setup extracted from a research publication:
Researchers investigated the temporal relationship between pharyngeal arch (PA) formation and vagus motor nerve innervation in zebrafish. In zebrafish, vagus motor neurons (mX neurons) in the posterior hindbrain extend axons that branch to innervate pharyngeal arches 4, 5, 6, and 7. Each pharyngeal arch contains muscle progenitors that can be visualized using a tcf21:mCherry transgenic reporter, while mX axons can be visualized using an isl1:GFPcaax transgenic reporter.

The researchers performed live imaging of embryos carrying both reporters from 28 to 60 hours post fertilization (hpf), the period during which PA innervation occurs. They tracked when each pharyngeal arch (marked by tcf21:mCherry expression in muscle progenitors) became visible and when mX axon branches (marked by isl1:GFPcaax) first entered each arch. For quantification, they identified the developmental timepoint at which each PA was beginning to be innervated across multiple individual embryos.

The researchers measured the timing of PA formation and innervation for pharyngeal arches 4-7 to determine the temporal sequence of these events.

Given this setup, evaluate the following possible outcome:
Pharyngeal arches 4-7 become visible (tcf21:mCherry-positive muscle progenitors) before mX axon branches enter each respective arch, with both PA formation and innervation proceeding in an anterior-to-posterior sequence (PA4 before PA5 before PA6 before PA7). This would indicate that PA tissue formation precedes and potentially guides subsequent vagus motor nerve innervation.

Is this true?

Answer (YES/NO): YES